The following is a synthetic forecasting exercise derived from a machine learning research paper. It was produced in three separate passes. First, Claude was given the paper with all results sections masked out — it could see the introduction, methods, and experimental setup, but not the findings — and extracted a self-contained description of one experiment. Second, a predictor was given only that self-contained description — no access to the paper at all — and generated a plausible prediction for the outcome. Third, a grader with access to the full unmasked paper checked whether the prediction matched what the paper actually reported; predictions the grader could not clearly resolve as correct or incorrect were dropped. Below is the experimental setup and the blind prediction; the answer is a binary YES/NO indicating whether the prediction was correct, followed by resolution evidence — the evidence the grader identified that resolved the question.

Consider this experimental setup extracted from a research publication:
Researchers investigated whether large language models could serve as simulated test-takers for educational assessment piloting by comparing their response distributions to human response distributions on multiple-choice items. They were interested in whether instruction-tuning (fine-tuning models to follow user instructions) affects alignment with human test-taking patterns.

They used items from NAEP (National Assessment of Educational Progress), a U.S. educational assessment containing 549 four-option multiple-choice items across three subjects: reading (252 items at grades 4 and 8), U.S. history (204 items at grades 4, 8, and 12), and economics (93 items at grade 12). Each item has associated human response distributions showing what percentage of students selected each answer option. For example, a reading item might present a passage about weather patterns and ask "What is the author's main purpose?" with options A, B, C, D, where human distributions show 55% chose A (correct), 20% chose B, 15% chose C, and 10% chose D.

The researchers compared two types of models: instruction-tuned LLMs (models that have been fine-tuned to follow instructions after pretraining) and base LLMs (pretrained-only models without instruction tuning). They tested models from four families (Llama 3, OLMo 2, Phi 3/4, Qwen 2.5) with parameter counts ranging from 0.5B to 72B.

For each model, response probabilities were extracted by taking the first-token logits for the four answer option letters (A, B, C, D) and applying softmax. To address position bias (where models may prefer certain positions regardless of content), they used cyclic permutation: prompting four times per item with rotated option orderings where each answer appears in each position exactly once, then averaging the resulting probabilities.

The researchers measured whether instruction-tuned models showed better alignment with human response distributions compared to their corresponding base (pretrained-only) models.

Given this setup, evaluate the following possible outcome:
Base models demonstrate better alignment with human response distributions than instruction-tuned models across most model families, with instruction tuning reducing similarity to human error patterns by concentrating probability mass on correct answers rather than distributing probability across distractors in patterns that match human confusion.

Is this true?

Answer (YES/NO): NO